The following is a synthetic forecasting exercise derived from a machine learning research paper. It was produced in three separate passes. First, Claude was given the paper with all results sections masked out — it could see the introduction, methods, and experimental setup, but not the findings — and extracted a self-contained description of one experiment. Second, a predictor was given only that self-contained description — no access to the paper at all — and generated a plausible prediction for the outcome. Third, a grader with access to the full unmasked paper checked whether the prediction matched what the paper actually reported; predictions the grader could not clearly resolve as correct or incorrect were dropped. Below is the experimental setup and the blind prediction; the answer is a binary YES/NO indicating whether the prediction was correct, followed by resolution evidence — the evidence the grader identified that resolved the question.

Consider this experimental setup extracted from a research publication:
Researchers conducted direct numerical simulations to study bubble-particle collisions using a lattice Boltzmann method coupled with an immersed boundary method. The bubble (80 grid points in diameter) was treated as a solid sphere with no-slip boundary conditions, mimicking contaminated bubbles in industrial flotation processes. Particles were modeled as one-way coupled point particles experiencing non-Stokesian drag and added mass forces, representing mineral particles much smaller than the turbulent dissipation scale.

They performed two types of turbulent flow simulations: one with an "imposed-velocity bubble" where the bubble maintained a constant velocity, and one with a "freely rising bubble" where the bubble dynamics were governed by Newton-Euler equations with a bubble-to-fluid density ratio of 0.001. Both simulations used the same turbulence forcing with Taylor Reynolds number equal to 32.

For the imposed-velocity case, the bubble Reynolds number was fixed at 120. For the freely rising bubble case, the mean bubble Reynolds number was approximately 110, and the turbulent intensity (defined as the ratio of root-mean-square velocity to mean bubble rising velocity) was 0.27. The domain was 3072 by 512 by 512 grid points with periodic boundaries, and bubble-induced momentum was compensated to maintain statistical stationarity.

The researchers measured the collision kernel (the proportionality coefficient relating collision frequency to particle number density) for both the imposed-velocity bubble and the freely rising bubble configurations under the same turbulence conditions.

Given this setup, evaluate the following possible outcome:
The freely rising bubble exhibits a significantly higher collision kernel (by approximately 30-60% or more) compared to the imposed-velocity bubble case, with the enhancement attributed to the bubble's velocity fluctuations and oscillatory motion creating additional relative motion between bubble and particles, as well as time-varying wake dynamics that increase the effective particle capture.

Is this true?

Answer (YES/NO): NO